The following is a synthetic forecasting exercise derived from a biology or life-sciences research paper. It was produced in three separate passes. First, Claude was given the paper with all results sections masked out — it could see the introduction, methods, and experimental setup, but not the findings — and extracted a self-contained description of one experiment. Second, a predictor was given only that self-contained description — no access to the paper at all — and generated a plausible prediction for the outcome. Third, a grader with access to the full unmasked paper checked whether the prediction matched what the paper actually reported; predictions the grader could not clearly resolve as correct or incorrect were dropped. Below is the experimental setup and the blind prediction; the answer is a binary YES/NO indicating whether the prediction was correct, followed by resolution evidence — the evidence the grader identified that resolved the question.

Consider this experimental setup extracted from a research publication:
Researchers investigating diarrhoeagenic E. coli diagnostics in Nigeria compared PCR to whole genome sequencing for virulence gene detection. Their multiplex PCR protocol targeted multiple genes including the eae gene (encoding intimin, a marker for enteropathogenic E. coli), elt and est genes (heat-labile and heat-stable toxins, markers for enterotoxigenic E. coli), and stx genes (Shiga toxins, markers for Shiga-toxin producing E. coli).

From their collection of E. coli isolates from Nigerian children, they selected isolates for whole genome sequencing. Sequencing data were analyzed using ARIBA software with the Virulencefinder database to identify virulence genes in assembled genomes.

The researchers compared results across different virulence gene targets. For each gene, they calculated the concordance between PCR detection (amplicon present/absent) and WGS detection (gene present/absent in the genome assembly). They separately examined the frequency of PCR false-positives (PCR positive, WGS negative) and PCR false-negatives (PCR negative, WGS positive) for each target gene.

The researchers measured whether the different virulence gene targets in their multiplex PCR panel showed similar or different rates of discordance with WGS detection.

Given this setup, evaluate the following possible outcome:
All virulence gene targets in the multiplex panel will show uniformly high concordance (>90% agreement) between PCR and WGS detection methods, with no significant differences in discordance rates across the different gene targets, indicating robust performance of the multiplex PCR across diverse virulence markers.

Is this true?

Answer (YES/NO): NO